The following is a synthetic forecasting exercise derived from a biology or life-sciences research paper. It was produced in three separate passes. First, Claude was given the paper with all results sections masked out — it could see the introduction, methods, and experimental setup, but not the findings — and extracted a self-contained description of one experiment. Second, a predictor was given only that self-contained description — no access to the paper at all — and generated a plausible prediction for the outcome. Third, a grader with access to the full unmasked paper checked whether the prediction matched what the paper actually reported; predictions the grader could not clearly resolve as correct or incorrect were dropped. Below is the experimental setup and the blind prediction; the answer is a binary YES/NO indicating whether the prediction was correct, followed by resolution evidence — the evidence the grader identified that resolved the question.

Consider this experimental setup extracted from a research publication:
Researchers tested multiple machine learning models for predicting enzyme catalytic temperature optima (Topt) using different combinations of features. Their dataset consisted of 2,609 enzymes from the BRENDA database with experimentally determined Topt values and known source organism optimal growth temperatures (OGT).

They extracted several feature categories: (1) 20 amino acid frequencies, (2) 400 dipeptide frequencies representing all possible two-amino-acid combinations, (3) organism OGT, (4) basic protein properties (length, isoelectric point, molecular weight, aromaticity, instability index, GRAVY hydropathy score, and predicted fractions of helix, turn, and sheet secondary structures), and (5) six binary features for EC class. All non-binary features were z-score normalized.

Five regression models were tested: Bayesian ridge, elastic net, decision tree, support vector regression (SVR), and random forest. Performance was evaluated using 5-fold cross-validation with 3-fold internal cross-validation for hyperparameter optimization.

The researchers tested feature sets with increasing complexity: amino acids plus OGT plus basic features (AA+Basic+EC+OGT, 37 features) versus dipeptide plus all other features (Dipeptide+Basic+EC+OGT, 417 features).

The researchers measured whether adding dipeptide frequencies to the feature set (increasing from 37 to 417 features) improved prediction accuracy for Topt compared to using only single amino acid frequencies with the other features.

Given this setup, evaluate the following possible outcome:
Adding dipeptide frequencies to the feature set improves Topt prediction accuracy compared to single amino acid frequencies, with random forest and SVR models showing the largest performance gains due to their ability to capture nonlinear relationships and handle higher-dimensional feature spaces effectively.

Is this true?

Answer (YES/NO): NO